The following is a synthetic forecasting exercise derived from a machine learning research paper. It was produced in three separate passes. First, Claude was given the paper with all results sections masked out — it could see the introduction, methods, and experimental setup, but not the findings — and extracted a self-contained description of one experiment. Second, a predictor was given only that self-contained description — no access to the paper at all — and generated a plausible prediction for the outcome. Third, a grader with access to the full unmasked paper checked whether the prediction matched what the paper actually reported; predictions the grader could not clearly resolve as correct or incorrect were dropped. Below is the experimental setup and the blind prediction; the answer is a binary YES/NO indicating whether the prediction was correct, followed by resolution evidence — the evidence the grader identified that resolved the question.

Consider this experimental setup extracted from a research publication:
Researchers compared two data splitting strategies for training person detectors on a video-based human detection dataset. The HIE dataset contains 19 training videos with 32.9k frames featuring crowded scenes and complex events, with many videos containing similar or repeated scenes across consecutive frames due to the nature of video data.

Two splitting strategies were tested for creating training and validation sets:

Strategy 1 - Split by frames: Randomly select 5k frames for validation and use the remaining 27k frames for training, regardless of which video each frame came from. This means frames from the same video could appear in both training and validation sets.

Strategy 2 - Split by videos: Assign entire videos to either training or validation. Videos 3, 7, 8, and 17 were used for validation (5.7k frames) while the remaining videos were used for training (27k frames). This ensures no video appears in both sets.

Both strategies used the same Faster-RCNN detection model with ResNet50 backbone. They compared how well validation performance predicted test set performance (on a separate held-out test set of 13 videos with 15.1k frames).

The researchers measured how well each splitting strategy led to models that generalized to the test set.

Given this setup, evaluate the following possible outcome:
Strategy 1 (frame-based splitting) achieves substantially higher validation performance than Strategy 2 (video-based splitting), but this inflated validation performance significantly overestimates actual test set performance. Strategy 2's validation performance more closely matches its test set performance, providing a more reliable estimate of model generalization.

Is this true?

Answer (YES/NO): YES